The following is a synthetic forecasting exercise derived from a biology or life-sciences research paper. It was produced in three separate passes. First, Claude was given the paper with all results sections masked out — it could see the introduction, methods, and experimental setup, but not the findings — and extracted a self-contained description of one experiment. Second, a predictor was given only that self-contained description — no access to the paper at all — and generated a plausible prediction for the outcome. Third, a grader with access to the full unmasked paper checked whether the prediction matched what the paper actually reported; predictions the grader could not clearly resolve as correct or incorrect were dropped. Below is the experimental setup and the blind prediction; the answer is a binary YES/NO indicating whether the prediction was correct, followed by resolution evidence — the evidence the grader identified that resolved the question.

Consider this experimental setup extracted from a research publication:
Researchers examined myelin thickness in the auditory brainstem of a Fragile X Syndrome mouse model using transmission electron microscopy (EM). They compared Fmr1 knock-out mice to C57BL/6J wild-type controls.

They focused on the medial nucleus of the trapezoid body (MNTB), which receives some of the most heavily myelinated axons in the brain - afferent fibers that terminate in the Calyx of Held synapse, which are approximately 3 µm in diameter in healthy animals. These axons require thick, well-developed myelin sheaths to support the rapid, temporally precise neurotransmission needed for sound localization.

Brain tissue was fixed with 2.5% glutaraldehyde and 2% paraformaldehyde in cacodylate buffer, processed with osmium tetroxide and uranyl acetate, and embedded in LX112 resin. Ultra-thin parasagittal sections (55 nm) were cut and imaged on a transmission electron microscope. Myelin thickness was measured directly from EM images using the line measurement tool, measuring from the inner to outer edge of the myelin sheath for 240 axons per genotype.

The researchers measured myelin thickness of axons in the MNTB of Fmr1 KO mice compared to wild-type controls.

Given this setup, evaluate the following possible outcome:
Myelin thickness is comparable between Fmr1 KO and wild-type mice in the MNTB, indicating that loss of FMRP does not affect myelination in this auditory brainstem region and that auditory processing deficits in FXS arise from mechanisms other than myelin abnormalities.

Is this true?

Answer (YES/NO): NO